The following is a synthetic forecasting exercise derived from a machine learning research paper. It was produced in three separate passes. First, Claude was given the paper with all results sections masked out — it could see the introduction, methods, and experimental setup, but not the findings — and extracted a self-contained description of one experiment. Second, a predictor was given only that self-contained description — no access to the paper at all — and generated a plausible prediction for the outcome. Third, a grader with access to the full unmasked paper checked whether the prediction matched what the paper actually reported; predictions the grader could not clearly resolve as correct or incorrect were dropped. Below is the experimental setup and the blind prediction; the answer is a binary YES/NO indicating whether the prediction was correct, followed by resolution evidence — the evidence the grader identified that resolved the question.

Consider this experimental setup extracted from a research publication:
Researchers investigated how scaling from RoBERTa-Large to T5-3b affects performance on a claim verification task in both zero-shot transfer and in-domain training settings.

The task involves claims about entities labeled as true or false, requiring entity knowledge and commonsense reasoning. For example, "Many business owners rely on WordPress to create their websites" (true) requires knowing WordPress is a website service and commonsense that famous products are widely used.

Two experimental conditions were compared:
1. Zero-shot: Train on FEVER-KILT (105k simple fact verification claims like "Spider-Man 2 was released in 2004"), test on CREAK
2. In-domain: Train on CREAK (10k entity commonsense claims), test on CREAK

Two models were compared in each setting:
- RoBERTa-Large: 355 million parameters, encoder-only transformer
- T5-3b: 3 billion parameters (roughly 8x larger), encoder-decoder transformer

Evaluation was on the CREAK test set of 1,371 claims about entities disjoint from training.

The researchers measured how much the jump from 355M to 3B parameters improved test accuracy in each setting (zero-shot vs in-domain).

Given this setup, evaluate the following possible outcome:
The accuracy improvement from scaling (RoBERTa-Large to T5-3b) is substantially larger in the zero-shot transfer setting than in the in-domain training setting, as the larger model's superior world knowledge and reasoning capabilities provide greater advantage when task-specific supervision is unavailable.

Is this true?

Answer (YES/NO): NO